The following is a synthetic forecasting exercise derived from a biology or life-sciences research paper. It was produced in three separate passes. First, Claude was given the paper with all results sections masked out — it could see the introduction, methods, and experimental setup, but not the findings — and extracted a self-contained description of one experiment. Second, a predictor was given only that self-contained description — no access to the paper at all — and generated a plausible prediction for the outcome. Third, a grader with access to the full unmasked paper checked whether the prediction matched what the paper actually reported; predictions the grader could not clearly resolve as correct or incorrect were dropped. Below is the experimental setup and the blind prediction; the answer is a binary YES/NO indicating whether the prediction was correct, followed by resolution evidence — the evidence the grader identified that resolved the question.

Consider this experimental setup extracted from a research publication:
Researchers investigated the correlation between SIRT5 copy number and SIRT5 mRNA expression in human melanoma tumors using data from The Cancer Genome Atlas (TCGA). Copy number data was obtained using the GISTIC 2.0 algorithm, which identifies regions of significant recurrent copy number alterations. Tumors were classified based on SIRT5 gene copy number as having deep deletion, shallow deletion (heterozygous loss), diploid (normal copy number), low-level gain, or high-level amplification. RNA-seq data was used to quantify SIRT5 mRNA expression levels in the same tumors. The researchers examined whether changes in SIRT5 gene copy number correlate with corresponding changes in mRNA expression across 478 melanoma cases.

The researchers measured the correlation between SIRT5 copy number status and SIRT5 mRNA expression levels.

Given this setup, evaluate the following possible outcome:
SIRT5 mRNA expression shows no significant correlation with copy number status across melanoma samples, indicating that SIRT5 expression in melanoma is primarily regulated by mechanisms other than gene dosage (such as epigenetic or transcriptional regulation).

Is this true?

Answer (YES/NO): NO